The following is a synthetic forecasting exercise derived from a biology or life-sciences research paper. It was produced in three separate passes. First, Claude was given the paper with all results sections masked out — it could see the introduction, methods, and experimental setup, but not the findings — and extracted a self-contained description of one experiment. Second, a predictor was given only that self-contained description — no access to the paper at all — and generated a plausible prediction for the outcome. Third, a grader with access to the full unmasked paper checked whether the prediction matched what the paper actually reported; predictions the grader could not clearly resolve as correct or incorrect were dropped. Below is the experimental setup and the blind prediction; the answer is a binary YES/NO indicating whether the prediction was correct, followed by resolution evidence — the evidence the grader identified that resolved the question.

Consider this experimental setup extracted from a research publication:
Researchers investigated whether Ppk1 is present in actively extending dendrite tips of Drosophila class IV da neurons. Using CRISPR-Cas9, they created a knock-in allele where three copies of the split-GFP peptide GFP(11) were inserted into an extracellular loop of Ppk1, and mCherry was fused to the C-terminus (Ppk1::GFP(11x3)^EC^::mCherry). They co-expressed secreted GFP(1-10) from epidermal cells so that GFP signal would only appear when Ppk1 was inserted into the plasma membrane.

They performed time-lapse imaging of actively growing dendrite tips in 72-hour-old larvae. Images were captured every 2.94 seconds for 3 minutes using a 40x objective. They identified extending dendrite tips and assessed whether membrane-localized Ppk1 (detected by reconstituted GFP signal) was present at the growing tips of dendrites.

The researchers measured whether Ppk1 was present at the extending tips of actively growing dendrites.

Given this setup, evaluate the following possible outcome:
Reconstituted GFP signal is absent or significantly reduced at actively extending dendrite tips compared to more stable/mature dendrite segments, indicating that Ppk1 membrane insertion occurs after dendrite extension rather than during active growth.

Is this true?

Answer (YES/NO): NO